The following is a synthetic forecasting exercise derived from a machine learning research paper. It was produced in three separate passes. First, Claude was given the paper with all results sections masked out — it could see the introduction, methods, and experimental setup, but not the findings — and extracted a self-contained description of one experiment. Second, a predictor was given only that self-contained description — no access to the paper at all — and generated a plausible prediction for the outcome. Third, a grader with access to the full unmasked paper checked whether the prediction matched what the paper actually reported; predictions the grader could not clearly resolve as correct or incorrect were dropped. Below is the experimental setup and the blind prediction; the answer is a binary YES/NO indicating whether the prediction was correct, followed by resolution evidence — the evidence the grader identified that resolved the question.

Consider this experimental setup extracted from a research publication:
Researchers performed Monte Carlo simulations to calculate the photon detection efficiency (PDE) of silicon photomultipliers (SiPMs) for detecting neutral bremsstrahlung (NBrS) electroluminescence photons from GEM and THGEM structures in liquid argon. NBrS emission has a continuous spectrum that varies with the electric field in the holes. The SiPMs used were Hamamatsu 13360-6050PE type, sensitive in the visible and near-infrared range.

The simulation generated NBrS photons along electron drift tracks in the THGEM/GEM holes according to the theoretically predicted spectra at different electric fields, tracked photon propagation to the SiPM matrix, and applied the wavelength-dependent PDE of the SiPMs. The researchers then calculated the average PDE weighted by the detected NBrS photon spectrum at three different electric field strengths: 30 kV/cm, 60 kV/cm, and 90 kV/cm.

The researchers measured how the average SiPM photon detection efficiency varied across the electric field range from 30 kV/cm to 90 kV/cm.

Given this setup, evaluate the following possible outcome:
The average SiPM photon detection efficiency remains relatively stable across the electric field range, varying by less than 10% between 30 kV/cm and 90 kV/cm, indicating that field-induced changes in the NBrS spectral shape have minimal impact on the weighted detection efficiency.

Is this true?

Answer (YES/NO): NO